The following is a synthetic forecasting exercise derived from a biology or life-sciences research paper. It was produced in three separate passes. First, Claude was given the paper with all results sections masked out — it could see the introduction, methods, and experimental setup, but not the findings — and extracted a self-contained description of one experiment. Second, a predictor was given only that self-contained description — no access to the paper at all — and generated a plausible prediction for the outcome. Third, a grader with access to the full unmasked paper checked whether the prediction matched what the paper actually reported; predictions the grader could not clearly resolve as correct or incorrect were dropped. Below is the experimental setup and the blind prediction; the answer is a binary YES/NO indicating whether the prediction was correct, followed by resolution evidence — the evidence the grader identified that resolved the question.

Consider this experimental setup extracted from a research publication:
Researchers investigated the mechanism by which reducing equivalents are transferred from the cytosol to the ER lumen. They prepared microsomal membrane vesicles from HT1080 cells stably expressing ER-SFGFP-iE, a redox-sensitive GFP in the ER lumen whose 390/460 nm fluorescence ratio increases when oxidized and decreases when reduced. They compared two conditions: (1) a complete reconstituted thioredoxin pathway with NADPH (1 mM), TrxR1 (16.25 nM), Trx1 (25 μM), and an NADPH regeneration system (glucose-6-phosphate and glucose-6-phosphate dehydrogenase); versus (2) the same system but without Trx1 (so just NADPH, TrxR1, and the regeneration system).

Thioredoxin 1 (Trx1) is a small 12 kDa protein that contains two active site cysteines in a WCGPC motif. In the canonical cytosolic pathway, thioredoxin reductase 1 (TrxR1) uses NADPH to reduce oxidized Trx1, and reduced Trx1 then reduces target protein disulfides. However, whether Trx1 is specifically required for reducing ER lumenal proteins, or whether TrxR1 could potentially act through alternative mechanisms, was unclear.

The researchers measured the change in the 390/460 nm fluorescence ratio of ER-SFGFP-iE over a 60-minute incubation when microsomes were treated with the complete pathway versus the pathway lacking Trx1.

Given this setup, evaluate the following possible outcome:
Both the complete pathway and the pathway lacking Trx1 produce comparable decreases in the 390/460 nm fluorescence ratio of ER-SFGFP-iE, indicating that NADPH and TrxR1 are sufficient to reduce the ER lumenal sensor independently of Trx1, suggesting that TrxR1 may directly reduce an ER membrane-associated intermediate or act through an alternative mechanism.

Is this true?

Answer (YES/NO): NO